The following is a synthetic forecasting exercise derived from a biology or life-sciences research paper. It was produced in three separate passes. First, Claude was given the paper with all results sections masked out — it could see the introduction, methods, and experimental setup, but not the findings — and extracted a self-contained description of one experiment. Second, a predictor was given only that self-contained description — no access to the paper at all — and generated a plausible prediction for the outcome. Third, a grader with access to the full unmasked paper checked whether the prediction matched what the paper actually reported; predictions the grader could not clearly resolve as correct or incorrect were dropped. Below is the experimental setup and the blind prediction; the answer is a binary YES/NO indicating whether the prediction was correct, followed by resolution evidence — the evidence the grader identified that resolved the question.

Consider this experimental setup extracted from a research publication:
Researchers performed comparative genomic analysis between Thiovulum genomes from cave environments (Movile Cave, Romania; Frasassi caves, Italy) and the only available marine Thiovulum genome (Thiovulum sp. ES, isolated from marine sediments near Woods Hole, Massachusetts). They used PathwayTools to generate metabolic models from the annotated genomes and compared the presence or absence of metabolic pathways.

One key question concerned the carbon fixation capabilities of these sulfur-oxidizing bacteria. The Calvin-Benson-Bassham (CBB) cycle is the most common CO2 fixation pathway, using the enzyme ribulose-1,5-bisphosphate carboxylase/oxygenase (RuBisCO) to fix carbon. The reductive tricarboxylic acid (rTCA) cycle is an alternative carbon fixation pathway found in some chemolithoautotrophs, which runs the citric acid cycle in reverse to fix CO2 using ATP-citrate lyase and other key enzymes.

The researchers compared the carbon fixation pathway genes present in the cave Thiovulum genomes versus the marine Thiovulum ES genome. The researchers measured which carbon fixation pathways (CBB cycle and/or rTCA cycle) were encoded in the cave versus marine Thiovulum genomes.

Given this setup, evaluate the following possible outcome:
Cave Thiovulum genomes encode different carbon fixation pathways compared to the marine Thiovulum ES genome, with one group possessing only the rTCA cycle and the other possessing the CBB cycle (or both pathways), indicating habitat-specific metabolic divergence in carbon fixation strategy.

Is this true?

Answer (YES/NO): NO